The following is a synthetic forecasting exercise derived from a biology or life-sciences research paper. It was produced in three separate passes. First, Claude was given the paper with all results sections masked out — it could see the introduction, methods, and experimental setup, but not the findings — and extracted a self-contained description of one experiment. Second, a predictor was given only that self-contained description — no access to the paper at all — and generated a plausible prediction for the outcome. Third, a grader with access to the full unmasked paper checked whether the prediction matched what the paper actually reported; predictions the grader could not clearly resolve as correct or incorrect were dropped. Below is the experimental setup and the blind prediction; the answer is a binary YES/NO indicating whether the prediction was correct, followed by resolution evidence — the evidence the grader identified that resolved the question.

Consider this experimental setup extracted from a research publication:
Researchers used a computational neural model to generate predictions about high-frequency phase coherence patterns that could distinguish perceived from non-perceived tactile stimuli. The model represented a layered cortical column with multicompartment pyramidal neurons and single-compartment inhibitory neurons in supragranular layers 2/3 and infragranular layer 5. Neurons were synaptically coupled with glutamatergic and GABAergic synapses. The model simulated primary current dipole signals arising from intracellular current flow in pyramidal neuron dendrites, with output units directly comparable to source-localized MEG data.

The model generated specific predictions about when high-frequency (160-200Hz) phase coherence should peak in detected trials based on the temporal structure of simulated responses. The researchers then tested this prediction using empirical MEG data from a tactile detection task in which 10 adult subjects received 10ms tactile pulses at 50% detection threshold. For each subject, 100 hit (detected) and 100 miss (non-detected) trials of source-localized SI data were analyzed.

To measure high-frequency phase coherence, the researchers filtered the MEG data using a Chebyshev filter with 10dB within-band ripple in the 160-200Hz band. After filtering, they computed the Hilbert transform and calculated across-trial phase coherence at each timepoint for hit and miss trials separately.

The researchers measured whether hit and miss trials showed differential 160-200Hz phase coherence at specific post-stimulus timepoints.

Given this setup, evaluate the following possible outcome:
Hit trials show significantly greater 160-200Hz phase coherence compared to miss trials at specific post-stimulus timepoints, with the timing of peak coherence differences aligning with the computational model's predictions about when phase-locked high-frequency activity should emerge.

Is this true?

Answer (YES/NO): YES